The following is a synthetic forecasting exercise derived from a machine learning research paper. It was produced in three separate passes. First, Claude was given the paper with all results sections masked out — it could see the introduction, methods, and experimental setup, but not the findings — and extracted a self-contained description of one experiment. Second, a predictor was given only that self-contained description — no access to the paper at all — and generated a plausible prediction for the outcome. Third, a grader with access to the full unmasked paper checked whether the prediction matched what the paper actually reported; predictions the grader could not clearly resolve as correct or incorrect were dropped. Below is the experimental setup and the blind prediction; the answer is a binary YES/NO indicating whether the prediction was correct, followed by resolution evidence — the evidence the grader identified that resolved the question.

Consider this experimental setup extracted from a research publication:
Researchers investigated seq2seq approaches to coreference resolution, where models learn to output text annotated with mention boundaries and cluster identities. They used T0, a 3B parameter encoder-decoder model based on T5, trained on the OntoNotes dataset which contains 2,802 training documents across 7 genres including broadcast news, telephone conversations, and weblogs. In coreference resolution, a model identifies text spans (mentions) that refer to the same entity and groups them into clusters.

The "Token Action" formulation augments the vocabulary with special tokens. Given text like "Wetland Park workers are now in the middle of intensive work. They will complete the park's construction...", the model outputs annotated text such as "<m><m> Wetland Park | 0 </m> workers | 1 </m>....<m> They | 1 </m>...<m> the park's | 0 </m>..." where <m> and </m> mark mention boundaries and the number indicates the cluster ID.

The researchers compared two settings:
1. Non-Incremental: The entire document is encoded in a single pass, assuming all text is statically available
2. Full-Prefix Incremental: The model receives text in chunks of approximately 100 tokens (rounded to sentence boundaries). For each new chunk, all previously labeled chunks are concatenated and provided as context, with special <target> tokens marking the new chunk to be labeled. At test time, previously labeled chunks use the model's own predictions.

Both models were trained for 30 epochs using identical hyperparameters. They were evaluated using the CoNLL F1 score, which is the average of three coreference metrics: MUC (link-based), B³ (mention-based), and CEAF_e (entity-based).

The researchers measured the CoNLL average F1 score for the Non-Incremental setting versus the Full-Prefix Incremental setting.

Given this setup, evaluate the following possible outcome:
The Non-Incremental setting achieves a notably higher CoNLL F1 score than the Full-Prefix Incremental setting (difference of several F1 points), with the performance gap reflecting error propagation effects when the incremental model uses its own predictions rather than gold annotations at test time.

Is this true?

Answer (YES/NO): NO